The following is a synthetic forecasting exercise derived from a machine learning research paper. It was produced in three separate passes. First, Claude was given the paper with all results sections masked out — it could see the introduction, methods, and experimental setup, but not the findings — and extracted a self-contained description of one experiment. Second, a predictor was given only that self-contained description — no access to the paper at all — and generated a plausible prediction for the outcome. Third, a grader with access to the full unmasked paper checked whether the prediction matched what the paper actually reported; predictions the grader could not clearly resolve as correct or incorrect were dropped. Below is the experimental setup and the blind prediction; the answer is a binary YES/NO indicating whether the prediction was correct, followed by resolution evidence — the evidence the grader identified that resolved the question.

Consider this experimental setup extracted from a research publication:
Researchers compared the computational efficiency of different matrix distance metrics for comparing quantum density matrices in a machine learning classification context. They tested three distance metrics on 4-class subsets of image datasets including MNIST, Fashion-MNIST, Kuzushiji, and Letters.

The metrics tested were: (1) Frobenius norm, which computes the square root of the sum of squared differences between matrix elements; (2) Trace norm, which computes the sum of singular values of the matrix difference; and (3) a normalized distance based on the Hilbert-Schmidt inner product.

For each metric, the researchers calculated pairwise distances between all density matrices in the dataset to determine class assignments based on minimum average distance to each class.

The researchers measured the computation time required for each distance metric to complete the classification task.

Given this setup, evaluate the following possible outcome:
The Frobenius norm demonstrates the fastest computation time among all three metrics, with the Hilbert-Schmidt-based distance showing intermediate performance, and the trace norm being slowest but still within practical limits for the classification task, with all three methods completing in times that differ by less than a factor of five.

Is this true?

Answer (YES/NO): YES